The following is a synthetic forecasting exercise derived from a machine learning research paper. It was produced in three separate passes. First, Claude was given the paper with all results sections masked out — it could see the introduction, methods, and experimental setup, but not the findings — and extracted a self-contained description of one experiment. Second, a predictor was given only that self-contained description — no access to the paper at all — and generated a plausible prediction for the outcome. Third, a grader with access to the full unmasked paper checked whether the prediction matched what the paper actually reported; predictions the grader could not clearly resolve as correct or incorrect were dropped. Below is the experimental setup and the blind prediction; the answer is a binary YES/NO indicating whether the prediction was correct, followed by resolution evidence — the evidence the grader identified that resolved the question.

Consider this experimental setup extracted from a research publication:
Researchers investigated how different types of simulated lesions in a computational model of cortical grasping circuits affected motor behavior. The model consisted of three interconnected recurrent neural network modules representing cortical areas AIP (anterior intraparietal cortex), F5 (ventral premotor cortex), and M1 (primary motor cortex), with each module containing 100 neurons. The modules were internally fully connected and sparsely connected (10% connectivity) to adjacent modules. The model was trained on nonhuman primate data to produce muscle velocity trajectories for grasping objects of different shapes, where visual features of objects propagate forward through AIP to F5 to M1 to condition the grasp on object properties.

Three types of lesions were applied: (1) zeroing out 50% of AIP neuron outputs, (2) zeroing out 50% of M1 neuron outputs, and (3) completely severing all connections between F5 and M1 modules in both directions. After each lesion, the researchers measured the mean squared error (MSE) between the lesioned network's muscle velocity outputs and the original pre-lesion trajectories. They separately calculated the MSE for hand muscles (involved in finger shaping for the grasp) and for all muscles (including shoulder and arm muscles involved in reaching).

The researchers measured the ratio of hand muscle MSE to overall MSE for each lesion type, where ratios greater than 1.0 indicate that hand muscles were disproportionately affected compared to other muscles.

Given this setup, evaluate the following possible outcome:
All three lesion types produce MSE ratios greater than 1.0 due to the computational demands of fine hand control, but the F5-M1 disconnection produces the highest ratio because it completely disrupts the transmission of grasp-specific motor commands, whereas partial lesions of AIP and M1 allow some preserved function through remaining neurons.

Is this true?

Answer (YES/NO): NO